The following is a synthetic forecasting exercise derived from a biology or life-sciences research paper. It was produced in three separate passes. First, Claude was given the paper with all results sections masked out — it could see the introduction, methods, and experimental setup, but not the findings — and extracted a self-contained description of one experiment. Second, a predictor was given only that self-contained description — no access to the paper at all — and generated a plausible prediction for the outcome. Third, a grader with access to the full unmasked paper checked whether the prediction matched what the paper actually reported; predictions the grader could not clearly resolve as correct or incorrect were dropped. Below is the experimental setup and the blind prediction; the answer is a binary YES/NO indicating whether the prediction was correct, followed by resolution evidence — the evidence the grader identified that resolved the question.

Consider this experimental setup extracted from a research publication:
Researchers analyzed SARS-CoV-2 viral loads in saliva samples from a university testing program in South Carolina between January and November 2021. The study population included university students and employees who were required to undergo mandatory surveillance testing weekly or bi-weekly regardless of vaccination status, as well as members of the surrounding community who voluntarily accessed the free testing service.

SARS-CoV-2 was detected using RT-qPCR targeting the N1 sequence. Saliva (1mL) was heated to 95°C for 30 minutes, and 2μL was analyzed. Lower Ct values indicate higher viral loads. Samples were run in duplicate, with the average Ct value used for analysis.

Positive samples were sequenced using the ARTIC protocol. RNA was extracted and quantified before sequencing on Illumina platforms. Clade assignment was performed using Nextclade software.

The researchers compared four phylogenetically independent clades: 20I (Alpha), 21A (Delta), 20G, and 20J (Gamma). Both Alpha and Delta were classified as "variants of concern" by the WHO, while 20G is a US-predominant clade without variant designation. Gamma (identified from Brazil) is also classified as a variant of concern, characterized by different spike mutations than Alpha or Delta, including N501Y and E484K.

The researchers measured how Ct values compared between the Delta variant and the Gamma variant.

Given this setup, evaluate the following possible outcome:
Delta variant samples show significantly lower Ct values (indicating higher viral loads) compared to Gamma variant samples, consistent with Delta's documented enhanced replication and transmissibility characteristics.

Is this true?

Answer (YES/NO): YES